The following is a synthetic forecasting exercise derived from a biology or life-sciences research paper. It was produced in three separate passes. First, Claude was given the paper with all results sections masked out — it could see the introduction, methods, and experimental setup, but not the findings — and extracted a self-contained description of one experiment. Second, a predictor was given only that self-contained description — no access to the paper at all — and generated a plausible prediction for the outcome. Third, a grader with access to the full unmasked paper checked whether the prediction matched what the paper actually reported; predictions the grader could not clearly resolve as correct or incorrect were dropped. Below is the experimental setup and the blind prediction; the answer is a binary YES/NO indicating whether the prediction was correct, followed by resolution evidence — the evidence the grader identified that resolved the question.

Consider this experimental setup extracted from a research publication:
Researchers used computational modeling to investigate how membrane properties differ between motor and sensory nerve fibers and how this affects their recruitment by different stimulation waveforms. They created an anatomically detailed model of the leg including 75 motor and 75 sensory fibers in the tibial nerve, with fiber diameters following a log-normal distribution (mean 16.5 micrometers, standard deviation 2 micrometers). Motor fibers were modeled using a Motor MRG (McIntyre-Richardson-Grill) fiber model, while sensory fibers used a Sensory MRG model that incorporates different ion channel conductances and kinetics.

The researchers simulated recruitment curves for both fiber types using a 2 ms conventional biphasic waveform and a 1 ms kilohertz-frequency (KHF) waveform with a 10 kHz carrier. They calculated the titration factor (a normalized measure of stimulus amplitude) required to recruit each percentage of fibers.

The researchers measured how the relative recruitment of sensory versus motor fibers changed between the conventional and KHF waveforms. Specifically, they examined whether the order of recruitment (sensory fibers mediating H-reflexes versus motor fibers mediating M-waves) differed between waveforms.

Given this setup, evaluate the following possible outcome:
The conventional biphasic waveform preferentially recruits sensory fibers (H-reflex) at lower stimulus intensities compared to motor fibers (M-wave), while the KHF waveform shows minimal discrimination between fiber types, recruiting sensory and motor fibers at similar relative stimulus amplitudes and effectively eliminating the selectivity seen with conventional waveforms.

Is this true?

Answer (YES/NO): NO